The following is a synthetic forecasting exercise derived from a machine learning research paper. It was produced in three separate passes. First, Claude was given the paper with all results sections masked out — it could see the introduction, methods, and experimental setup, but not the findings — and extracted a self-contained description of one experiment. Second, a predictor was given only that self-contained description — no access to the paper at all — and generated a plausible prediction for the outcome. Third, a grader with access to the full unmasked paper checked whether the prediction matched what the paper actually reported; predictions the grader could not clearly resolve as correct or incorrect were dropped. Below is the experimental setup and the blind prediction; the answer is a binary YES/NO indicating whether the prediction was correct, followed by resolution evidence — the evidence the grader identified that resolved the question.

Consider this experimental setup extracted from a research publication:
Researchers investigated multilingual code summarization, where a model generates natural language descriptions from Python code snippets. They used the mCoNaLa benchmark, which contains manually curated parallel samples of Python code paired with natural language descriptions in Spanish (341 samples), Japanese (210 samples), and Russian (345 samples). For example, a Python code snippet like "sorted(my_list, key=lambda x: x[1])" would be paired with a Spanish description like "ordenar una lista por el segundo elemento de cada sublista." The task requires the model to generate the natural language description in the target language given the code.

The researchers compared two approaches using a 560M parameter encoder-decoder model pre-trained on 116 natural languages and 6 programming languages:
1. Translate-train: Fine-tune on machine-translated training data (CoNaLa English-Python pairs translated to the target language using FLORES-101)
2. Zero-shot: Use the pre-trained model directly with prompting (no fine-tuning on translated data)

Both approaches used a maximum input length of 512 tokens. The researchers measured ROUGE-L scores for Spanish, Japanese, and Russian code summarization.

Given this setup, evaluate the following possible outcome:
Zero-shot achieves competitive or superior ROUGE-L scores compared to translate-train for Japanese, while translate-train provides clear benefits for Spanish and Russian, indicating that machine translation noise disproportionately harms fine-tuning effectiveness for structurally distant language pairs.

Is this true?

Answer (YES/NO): NO